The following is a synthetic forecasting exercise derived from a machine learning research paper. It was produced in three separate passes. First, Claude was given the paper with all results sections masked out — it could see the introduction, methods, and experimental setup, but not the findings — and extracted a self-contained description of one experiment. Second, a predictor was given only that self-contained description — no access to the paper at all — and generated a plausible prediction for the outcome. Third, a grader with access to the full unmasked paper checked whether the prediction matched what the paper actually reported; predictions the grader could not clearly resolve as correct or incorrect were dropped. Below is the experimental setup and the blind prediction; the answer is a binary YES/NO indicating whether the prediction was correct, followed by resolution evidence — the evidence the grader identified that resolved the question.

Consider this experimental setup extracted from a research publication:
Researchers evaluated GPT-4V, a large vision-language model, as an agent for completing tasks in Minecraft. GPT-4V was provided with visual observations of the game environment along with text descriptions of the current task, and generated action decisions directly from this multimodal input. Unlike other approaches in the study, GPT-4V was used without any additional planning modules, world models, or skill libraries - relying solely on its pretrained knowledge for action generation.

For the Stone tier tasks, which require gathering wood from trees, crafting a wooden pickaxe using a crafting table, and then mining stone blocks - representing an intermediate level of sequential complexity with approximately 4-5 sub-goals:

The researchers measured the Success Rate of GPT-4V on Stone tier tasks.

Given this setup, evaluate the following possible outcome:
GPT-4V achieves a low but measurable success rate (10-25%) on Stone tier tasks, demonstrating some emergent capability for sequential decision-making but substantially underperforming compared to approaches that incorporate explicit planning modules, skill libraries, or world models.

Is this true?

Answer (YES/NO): YES